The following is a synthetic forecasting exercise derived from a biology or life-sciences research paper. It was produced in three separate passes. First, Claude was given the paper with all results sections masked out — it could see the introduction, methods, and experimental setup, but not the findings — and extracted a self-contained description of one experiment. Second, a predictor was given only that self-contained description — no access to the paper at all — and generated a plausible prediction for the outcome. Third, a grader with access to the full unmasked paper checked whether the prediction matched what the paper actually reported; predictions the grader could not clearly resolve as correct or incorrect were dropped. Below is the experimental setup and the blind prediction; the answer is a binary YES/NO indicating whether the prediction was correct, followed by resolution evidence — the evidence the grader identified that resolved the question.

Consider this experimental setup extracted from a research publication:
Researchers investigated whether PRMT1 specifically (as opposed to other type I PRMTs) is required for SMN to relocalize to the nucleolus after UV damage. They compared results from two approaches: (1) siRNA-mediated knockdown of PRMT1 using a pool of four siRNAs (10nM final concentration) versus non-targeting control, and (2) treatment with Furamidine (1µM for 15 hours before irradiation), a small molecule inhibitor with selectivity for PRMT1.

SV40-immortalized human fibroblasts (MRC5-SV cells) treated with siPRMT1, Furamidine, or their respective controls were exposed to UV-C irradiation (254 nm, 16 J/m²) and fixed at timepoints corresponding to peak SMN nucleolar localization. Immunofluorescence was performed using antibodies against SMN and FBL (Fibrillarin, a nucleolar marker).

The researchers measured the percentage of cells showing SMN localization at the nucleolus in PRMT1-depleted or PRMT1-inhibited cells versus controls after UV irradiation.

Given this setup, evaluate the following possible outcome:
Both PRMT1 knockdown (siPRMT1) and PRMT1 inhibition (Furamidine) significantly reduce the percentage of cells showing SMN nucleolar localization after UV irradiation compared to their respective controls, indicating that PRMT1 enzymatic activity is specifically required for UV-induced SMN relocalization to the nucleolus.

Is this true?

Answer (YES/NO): YES